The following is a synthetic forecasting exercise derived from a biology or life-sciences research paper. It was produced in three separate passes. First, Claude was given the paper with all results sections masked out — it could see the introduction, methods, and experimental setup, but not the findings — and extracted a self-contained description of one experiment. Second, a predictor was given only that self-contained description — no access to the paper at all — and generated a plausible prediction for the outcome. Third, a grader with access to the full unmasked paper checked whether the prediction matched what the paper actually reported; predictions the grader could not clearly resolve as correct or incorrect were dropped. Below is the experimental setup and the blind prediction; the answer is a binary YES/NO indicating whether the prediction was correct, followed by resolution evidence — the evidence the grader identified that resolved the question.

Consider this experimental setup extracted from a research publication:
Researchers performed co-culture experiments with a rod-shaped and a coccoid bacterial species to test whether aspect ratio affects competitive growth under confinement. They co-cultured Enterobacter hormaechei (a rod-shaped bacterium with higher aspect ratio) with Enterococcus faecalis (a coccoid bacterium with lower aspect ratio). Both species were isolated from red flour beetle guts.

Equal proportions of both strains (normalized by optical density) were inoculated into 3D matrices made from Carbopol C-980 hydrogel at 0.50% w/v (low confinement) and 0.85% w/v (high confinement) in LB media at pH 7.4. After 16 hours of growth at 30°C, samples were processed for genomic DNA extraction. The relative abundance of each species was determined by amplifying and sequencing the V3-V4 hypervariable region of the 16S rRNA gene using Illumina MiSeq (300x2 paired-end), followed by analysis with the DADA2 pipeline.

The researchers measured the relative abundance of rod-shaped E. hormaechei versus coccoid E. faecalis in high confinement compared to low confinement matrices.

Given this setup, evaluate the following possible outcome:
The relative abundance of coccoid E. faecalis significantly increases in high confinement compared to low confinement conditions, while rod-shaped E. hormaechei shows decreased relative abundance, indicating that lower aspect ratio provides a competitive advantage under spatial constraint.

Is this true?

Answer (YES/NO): NO